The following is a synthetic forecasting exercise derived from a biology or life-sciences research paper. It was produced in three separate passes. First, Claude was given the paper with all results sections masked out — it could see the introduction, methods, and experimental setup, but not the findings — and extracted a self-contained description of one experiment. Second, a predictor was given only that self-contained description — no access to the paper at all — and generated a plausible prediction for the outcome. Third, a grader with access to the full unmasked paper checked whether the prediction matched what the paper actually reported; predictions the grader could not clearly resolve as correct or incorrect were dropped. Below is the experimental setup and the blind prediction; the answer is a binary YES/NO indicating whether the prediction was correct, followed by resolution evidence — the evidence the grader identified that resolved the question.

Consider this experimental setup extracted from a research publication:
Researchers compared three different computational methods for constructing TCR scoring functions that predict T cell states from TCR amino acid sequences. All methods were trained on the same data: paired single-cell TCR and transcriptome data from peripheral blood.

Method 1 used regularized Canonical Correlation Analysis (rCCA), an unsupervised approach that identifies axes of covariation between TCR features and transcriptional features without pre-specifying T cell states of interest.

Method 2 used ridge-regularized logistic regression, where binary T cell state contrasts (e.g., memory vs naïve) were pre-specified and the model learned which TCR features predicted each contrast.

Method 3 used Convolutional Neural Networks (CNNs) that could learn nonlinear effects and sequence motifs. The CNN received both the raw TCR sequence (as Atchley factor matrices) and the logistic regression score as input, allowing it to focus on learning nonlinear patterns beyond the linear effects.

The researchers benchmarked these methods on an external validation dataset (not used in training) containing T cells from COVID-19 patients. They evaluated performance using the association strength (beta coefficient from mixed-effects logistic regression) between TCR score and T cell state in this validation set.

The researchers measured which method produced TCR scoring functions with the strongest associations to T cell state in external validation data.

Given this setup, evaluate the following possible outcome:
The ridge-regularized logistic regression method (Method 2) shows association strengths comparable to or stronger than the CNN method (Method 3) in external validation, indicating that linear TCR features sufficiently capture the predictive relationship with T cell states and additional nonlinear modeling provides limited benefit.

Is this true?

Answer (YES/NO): YES